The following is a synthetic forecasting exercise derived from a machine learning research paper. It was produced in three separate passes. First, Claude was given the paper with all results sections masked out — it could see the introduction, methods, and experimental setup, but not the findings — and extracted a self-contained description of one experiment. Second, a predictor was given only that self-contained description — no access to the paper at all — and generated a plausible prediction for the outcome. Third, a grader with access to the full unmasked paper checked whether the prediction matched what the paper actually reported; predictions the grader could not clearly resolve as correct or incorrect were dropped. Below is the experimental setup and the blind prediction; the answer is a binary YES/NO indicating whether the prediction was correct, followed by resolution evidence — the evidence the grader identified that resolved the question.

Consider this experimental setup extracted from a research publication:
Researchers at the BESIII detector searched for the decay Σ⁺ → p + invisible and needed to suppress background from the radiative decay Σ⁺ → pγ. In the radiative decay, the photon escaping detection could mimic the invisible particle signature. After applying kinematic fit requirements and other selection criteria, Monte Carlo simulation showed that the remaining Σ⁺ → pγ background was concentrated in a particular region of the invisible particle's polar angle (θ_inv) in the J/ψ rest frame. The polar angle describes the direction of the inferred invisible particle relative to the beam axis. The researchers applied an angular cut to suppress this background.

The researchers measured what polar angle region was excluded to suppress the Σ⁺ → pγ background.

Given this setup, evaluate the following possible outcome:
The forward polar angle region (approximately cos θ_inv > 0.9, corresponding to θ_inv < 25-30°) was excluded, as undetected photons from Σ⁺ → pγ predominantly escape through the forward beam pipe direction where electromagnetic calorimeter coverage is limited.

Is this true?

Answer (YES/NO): NO